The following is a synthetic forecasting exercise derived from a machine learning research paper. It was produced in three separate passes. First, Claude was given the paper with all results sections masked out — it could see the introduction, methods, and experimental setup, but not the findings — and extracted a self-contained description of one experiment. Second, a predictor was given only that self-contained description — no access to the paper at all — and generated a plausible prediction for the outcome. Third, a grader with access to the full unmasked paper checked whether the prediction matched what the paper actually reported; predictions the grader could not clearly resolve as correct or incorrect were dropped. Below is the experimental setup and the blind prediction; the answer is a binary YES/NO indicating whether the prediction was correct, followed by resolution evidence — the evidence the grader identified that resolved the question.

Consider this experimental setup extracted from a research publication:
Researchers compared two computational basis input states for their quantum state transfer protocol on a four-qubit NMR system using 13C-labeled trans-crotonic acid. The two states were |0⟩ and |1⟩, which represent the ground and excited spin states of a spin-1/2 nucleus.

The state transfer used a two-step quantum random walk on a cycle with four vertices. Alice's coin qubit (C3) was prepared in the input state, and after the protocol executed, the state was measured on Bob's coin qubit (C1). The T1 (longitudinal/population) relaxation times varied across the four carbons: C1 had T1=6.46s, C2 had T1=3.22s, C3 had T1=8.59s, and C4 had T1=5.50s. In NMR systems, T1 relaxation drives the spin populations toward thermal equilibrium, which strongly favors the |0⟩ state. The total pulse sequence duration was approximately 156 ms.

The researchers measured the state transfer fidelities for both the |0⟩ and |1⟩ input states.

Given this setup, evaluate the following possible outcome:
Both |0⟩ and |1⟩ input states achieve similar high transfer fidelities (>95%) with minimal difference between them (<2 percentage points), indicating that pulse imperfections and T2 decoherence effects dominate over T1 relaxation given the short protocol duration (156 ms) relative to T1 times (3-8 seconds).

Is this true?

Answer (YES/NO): YES